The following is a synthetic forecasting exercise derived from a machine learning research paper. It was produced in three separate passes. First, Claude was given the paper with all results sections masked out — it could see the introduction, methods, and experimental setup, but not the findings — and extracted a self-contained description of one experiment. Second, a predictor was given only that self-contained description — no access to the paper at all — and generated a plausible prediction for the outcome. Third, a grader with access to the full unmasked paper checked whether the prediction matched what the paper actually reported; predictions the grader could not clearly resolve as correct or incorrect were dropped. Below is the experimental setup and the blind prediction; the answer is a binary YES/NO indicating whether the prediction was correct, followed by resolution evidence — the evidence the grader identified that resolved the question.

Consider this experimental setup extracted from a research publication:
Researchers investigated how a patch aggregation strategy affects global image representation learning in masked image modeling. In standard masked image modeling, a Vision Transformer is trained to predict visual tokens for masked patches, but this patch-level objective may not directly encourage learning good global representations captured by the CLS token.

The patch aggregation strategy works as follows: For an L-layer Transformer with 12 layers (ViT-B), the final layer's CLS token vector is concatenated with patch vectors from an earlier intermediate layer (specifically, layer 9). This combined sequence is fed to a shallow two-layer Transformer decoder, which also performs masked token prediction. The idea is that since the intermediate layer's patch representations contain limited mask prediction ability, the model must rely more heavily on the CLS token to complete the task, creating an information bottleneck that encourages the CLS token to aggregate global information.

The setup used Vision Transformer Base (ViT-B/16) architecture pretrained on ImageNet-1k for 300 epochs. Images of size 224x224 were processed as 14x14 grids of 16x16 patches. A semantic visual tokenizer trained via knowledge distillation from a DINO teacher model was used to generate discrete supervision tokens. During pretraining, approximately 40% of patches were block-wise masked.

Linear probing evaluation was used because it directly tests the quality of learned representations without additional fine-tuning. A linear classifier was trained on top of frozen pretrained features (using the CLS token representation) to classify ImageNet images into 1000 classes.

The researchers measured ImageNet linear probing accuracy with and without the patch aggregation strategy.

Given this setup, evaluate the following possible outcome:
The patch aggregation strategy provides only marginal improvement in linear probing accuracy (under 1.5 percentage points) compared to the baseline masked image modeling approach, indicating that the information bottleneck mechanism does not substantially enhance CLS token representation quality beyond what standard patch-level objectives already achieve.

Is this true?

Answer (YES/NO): NO